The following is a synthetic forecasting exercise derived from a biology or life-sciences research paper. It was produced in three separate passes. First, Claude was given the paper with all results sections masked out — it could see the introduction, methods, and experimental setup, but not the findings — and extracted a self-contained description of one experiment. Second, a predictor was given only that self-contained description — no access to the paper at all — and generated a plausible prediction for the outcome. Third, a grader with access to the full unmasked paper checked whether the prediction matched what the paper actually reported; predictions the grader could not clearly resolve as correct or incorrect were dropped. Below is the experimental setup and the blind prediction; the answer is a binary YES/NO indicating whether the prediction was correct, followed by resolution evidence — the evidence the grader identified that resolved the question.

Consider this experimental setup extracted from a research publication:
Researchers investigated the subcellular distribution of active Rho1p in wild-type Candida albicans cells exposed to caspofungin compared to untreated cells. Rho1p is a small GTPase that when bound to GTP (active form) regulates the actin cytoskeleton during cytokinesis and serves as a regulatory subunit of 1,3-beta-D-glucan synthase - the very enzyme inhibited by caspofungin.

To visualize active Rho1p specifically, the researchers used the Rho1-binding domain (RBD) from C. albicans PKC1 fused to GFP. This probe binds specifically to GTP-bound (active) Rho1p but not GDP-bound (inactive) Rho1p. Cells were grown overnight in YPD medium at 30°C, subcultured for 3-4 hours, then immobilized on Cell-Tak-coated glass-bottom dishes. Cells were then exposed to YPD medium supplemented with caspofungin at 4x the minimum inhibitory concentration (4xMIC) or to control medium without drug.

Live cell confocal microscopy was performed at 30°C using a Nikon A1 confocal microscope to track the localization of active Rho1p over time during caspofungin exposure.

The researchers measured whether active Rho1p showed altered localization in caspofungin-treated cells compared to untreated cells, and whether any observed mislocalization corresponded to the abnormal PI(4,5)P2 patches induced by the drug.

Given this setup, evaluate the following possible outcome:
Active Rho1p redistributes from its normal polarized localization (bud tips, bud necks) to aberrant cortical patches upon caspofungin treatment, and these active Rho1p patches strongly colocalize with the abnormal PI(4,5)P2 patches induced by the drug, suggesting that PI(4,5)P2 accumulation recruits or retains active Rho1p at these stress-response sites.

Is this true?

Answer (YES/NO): YES